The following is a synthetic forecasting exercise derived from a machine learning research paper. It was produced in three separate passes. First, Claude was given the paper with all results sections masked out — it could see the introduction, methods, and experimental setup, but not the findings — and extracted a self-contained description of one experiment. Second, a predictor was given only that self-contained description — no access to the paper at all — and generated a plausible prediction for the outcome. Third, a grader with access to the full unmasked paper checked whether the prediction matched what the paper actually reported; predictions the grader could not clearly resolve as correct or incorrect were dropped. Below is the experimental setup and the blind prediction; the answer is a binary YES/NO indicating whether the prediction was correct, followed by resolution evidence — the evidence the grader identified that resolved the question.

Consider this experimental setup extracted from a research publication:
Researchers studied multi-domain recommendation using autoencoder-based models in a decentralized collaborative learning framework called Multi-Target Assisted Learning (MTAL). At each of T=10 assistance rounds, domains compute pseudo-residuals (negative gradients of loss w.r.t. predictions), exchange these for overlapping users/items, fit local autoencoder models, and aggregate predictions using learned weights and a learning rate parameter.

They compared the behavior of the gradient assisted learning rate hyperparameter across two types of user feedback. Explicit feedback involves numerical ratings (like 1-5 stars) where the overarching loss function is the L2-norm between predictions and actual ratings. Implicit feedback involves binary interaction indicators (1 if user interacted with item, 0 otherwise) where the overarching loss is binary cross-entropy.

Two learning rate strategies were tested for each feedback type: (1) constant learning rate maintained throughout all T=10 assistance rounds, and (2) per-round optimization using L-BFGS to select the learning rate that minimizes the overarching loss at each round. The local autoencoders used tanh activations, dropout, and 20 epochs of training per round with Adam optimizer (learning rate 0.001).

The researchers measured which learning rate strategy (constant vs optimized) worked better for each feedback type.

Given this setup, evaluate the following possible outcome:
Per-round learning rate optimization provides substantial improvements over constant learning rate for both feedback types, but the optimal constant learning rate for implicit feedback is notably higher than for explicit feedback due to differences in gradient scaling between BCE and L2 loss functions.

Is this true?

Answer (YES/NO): NO